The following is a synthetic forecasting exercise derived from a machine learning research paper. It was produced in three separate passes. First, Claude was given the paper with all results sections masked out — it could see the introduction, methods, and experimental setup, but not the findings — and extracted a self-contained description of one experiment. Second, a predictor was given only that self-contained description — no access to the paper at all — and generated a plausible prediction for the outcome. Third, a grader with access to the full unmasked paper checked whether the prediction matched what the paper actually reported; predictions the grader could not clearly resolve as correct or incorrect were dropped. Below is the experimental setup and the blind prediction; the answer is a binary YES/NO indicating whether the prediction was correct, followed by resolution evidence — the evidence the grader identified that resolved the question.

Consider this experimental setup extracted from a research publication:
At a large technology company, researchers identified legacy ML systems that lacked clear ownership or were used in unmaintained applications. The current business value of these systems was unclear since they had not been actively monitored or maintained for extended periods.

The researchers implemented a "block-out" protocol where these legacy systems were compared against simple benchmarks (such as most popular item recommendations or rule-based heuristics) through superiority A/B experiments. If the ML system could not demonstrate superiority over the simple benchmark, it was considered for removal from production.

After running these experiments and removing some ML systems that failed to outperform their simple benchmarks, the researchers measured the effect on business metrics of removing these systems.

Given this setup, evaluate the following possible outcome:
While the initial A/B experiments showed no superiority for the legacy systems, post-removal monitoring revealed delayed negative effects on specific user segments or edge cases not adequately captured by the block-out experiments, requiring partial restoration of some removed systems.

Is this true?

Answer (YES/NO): NO